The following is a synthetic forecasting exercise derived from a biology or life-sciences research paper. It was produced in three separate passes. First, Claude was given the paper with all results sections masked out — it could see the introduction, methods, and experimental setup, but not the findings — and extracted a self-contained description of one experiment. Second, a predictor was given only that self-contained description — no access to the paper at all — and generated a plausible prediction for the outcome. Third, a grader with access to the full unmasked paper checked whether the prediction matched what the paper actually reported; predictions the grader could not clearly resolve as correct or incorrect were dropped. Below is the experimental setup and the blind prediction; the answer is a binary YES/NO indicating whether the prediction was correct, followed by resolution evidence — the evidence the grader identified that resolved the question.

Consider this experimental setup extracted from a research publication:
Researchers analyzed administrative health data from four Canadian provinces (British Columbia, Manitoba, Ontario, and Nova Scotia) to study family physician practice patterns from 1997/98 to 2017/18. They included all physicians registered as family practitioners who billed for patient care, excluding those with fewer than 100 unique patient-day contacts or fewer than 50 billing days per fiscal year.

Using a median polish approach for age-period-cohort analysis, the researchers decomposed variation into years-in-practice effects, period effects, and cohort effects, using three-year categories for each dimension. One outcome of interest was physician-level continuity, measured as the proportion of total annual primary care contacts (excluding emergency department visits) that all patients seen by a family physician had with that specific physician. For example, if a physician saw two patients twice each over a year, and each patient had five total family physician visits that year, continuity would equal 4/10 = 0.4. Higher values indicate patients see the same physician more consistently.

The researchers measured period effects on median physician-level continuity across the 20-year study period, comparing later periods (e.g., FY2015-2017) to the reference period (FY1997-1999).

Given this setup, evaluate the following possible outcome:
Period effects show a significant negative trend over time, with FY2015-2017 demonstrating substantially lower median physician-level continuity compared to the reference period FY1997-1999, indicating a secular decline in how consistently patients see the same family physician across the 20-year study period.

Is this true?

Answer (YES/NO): NO